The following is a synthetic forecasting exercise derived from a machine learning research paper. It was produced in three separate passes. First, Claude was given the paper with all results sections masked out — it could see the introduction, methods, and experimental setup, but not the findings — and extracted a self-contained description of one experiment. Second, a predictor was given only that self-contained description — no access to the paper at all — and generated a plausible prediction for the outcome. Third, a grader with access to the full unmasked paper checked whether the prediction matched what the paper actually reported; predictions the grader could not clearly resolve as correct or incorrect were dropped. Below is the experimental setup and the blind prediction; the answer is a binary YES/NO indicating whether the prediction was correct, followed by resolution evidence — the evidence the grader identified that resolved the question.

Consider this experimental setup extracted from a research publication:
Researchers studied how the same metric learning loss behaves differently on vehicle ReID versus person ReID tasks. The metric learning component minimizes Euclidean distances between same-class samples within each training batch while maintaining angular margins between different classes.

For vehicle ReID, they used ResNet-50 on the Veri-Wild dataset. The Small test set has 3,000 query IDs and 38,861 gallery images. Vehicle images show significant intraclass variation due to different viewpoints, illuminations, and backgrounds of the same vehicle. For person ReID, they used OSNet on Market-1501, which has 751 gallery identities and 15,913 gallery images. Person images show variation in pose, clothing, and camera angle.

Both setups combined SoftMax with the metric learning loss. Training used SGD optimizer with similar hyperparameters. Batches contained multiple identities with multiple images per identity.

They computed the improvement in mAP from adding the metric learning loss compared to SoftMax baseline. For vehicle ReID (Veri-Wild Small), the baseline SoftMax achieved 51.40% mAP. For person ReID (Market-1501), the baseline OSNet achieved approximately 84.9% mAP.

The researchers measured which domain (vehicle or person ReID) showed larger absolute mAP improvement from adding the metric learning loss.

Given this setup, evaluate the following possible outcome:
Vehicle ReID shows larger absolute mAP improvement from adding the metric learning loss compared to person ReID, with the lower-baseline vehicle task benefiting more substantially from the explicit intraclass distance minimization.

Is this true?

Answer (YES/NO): YES